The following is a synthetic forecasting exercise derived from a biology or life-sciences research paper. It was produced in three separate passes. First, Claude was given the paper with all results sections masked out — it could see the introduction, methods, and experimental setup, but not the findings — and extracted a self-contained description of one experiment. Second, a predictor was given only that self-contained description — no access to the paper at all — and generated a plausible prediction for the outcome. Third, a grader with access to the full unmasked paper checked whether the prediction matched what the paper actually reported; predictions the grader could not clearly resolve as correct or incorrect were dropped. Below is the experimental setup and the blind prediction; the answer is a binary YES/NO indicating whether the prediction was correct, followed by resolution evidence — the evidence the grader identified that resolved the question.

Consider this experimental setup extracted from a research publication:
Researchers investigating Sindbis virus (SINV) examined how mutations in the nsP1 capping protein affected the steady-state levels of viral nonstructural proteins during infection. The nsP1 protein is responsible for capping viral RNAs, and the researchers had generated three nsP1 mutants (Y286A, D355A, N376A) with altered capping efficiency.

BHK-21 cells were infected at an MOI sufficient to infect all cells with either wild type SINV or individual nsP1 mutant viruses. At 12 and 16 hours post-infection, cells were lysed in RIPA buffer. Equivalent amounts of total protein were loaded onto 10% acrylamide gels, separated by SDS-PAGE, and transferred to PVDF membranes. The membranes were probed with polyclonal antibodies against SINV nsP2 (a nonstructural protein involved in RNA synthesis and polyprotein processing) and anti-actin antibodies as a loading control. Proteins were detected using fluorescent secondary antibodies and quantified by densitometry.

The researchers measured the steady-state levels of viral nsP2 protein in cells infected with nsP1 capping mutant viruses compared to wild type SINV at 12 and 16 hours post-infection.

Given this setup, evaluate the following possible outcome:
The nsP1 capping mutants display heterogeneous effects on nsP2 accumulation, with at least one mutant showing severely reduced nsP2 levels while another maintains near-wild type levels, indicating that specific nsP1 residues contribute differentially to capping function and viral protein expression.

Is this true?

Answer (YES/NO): NO